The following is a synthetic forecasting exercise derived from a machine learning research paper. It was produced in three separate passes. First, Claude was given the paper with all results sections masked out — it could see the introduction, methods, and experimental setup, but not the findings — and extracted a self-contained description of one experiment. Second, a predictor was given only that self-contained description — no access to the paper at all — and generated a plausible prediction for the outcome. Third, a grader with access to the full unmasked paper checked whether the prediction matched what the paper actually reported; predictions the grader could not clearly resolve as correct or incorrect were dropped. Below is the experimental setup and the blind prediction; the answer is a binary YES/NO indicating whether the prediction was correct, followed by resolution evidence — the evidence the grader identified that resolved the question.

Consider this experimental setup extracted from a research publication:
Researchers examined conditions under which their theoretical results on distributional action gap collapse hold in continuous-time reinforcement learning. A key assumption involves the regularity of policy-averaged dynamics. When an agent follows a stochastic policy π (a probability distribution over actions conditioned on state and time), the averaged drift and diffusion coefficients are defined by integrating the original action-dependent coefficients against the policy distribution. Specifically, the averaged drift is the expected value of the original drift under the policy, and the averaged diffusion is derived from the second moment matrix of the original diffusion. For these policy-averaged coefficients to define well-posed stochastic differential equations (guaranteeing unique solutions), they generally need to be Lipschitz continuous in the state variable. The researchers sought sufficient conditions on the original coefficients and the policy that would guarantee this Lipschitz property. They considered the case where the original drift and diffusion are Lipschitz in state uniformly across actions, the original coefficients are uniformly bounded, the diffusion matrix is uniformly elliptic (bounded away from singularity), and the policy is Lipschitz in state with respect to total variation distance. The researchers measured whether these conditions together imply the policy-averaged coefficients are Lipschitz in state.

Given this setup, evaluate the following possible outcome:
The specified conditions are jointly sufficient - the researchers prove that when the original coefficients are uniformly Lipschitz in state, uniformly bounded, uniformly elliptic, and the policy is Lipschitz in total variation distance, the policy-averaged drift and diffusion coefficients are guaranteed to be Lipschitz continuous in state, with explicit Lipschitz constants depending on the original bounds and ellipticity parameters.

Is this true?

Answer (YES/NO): YES